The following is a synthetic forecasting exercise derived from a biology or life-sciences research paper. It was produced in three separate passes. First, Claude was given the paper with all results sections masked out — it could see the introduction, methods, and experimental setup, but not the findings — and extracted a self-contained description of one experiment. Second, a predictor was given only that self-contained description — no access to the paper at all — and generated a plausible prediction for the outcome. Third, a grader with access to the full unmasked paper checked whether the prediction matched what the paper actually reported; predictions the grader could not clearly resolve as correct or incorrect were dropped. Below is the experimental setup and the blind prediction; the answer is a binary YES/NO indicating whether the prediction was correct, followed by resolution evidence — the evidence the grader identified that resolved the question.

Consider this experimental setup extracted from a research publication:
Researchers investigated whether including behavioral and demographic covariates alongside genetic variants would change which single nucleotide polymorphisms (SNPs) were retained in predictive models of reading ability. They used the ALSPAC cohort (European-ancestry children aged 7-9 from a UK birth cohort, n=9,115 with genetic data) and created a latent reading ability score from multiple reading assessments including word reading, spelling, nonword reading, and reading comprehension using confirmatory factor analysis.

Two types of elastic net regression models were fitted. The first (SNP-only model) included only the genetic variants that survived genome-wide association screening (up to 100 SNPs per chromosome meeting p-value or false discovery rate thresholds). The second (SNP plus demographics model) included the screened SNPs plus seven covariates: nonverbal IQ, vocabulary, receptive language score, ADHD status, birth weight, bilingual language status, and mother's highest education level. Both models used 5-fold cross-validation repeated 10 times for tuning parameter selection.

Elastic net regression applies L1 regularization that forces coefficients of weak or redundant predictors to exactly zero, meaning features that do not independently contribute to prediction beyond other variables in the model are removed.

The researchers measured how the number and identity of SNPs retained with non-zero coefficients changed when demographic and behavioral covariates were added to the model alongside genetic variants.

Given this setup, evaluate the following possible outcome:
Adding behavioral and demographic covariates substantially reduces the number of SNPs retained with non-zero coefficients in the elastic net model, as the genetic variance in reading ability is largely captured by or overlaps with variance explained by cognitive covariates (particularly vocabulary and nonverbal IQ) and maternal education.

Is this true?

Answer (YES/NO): NO